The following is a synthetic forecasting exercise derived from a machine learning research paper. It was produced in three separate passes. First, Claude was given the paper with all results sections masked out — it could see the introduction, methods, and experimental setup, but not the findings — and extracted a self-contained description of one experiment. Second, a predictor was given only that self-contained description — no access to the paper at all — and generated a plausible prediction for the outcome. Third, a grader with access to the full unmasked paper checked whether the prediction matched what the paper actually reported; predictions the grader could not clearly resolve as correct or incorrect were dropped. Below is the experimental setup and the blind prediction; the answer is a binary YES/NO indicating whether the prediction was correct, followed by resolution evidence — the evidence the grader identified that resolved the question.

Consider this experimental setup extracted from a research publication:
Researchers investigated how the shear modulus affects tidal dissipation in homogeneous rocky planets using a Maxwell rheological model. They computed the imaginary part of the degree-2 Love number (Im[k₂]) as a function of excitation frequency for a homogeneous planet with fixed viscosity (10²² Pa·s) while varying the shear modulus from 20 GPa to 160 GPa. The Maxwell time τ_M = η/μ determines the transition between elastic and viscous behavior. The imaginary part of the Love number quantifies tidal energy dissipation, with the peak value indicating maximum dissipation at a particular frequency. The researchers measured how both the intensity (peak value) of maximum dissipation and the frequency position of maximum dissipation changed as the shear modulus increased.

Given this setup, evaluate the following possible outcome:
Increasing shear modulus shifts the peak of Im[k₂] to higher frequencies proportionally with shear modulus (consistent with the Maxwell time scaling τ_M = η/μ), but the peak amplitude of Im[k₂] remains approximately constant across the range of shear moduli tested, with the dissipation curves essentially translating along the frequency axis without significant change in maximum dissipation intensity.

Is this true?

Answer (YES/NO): NO